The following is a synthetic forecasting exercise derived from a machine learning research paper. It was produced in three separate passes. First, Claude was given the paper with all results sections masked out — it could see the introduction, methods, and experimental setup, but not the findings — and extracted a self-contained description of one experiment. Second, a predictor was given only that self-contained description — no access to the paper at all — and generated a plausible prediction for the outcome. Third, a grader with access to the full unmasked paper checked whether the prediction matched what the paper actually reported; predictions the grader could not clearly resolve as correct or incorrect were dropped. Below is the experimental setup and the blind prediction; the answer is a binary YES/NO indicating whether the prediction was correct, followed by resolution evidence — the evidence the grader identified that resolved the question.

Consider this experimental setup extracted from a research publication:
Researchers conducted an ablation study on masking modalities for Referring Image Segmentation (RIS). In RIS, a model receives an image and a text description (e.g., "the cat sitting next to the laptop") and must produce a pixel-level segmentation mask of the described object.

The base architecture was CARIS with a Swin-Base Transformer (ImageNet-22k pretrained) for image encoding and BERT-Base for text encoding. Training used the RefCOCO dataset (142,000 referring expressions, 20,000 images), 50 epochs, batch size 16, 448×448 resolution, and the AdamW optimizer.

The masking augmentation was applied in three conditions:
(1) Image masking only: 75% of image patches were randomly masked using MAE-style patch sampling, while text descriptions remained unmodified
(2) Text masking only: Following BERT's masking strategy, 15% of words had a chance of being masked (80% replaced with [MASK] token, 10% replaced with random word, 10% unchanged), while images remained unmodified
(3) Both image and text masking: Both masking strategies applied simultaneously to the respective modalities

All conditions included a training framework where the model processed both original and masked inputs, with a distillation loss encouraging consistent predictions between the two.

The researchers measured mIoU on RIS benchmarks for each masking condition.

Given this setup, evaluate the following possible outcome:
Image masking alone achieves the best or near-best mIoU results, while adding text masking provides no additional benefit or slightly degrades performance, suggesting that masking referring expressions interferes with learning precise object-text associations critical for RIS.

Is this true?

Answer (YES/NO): NO